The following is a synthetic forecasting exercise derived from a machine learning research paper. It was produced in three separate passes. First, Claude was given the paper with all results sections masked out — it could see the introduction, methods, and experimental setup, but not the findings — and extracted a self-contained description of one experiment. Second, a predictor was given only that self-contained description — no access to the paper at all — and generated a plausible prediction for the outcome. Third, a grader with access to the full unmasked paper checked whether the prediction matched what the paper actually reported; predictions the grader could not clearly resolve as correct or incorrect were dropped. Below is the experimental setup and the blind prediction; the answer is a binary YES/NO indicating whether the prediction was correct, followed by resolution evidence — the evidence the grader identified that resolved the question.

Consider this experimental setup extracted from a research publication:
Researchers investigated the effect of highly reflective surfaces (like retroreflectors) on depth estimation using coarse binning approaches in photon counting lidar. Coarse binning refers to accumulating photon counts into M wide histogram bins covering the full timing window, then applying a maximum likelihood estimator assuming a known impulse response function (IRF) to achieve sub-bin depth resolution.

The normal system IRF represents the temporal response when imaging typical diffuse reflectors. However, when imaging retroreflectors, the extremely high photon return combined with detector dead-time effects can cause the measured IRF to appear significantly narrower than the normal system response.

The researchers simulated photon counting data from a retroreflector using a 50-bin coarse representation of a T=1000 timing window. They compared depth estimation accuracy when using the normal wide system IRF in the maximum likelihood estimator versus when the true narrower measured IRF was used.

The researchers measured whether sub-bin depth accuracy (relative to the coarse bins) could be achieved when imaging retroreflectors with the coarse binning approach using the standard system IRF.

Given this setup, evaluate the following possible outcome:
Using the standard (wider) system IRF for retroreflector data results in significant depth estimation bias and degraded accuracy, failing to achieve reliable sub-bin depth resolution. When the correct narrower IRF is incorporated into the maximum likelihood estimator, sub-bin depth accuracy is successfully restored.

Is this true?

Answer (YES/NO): NO